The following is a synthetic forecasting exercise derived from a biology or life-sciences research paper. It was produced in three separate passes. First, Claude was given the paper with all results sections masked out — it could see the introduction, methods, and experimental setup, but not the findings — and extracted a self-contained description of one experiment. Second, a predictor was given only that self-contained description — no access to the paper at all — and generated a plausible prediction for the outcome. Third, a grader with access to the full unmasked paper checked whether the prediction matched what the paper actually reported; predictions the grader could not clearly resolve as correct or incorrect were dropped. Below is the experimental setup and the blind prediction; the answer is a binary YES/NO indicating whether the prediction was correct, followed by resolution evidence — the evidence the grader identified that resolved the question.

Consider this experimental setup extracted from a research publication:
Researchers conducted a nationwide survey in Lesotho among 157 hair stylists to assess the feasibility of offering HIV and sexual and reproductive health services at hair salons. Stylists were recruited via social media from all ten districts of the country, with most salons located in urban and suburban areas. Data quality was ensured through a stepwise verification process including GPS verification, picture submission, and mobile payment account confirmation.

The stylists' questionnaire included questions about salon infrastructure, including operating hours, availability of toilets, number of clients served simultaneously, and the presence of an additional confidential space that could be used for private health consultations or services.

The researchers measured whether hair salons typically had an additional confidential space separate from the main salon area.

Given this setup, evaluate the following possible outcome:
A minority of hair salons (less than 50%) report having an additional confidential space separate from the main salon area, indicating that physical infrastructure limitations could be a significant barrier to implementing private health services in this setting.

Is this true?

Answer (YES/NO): YES